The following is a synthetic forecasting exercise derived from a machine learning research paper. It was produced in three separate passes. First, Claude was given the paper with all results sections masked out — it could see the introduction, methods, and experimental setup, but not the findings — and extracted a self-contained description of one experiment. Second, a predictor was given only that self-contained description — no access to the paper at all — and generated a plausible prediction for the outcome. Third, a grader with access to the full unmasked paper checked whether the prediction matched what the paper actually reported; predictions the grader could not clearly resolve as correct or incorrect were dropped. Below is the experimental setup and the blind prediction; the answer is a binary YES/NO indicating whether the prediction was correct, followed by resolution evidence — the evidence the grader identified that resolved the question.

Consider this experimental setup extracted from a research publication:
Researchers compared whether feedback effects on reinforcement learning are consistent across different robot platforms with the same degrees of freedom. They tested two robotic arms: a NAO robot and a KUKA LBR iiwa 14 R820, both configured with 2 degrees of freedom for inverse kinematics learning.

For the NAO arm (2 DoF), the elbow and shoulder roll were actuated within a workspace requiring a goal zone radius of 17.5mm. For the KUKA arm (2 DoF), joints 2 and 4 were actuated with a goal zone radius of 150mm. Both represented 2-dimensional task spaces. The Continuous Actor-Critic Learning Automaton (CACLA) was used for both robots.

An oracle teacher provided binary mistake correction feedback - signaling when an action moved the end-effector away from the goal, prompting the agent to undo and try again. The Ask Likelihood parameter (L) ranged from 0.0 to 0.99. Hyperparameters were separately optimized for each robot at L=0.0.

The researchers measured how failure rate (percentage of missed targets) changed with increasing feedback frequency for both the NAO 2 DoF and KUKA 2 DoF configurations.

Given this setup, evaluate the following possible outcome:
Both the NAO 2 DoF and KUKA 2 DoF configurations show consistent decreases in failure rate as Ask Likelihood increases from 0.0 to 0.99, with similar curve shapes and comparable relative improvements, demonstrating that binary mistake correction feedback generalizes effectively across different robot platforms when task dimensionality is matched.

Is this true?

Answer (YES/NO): NO